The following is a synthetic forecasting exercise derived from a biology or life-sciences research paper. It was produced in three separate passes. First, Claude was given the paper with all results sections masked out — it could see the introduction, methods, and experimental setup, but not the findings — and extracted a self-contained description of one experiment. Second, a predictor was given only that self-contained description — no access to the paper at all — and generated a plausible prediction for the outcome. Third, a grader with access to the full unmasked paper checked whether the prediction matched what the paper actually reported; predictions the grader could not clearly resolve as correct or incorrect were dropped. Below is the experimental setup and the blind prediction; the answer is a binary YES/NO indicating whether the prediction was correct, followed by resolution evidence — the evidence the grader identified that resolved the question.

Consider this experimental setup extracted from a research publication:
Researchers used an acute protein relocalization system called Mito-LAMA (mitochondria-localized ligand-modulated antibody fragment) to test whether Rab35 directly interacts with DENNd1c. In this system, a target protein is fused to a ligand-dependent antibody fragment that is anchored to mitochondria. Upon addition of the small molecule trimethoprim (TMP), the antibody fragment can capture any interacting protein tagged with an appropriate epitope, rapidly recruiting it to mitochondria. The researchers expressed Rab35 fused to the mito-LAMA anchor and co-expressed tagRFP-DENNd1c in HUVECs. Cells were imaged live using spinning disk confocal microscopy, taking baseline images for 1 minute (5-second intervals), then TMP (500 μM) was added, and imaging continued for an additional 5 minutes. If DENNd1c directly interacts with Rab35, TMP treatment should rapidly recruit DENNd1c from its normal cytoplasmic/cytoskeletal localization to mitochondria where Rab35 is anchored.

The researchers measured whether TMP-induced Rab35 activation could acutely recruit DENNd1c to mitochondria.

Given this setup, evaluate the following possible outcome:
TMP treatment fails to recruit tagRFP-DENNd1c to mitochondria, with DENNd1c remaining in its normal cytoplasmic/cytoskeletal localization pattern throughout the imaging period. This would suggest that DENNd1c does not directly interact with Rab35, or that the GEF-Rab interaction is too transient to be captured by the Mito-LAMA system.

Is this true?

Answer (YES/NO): NO